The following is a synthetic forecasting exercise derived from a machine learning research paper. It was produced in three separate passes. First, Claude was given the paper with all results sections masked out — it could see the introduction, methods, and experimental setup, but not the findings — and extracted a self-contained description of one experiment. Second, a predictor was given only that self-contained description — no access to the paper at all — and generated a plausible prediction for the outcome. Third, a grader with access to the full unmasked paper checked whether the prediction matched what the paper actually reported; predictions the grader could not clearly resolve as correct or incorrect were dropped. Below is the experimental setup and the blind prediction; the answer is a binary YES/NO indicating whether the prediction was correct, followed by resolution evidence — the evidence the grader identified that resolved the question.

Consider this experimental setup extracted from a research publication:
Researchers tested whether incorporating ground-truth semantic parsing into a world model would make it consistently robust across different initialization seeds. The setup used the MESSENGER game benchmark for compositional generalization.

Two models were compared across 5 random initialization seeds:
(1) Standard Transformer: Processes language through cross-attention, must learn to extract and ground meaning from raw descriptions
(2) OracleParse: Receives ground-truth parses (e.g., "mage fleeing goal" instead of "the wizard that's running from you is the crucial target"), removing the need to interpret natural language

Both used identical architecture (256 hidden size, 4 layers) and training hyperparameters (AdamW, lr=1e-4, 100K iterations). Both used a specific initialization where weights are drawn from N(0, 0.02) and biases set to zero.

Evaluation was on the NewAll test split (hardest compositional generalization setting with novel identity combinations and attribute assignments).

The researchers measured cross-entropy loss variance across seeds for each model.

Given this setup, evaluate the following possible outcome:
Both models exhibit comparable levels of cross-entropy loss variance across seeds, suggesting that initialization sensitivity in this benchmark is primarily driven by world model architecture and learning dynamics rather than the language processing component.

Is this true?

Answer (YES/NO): NO